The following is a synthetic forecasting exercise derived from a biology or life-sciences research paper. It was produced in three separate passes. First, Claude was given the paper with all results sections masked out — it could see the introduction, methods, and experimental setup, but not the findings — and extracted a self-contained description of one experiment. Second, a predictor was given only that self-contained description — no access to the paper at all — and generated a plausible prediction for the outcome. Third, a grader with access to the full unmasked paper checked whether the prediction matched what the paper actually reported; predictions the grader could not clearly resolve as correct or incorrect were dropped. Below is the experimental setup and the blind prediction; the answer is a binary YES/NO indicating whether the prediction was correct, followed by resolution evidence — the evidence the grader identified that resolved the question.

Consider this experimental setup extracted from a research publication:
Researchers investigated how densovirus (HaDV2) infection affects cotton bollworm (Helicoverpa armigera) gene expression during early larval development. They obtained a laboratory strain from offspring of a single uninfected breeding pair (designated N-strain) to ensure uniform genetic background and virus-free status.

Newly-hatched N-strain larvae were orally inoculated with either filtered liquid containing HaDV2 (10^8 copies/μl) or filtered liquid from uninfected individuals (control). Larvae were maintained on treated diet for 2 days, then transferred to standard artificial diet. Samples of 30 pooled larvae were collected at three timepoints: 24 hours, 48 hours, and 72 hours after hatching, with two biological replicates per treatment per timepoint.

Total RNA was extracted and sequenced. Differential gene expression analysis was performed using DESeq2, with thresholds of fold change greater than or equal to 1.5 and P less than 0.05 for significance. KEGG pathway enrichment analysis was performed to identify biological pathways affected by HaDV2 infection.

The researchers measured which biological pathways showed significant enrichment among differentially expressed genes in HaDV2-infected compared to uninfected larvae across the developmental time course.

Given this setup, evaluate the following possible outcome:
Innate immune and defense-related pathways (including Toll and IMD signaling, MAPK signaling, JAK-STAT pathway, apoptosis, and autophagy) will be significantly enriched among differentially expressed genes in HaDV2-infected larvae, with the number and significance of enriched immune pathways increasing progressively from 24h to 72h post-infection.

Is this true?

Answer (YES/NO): NO